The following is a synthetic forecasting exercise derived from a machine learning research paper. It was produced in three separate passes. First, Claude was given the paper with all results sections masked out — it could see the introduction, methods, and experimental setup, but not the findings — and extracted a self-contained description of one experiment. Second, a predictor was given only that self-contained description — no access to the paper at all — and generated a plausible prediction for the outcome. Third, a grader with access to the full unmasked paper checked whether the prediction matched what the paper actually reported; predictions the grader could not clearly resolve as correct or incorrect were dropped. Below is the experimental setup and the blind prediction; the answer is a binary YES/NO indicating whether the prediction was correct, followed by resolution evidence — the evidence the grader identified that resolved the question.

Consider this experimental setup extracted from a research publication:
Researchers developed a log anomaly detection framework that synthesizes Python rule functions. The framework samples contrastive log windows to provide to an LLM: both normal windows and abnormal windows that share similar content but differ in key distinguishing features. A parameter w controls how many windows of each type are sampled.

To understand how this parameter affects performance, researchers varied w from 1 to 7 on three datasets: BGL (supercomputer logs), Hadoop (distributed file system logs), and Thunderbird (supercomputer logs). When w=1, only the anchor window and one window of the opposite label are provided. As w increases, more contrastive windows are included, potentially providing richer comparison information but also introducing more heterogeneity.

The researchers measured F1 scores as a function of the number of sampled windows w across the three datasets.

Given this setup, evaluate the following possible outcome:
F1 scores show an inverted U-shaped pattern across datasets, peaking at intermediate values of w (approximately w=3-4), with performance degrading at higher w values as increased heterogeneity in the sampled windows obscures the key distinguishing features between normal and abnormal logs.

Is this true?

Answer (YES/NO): NO